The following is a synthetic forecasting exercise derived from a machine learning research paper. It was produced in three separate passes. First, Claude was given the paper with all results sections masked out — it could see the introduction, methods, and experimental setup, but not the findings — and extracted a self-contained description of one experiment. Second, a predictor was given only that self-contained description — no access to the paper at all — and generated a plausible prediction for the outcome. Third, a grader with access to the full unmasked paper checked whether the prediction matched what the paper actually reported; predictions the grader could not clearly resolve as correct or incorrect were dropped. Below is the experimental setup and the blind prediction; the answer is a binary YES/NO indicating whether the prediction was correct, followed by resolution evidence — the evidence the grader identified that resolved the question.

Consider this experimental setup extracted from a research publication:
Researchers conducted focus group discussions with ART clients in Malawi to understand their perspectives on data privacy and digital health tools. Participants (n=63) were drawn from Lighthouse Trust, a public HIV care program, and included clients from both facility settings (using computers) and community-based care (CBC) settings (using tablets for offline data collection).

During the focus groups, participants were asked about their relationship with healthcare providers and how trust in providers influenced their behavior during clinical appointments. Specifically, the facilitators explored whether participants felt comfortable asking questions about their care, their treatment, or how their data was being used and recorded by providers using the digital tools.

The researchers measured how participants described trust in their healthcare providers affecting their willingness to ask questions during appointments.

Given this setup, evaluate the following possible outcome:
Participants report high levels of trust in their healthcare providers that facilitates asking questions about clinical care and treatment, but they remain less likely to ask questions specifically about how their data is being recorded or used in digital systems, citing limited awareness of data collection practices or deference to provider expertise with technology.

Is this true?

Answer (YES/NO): NO